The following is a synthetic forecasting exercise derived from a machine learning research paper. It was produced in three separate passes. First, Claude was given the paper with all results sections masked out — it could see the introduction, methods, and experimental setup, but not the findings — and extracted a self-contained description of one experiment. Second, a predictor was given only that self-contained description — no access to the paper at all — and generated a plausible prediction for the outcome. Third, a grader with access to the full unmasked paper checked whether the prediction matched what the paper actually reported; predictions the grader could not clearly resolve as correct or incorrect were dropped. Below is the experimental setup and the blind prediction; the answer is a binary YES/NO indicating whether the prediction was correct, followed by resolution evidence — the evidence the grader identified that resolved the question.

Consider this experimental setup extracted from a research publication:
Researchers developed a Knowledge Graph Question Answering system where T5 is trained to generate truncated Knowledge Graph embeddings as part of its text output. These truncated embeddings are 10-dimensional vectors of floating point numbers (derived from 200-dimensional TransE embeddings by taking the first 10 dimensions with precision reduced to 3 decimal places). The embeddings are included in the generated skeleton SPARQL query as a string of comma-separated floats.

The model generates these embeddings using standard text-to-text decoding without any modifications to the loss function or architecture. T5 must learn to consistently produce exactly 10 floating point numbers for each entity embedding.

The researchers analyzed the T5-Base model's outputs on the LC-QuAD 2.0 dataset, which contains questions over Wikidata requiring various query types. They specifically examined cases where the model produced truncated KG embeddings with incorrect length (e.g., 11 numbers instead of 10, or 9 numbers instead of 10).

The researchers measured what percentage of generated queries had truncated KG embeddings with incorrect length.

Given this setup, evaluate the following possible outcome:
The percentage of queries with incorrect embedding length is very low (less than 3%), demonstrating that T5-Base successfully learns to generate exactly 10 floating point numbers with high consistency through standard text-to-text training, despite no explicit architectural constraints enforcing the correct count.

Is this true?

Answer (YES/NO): YES